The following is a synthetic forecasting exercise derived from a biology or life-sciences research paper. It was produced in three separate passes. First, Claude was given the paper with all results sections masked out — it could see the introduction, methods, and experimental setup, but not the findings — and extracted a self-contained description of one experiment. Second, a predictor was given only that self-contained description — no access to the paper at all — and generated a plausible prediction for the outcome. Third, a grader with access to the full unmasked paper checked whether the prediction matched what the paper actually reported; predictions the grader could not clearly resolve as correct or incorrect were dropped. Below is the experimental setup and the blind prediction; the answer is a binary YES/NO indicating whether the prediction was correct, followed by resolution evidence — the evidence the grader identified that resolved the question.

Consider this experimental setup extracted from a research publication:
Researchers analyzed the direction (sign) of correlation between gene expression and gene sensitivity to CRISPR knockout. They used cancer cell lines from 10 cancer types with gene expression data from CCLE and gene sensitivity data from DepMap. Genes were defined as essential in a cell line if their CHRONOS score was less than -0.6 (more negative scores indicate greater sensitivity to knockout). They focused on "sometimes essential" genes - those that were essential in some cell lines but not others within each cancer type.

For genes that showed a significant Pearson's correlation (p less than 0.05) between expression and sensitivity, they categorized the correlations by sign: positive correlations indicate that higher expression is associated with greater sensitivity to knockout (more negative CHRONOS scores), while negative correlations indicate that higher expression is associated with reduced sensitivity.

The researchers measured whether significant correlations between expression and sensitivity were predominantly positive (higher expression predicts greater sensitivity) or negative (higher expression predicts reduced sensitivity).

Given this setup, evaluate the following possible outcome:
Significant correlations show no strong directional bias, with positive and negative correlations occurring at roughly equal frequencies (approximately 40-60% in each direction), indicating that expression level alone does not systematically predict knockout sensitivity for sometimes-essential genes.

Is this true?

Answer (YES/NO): NO